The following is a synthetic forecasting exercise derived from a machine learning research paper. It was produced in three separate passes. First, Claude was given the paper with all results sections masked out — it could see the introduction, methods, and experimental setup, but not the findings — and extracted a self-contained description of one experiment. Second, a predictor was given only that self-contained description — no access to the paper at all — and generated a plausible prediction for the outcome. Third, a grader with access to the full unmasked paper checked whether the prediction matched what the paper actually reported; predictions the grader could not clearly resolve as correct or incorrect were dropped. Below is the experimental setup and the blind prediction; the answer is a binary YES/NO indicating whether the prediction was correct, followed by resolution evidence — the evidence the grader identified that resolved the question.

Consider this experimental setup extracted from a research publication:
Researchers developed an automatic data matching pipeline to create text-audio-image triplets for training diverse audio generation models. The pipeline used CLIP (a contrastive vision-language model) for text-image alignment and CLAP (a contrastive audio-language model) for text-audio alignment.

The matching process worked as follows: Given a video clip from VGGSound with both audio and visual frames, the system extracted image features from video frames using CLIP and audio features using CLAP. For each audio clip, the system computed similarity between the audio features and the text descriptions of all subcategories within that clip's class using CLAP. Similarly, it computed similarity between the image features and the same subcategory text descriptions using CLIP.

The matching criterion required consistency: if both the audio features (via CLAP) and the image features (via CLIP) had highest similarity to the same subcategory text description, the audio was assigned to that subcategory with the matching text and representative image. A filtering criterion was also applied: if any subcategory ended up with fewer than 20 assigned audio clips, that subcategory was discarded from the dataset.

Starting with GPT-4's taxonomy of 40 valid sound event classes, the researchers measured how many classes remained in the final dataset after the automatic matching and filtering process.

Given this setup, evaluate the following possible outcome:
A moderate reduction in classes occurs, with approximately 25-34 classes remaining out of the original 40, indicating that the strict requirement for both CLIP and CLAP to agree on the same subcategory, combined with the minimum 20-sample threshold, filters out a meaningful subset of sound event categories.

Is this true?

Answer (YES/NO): NO